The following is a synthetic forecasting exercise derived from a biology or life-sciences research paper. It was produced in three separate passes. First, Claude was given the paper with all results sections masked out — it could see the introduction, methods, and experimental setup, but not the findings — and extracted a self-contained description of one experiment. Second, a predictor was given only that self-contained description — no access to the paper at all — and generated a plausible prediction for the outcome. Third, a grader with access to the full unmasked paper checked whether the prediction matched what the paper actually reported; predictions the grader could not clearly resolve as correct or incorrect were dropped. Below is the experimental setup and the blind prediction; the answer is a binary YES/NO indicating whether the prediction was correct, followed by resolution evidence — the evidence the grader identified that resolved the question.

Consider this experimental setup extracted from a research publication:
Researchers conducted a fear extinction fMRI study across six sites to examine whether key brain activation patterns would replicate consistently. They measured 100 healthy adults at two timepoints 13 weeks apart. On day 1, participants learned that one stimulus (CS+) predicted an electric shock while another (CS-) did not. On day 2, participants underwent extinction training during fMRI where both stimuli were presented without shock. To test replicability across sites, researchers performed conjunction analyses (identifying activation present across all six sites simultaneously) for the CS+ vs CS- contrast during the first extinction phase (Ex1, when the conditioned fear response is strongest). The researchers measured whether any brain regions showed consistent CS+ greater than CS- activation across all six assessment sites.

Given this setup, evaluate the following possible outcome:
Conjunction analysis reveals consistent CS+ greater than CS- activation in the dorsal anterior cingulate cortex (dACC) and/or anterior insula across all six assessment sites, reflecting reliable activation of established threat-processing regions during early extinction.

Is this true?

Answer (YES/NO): YES